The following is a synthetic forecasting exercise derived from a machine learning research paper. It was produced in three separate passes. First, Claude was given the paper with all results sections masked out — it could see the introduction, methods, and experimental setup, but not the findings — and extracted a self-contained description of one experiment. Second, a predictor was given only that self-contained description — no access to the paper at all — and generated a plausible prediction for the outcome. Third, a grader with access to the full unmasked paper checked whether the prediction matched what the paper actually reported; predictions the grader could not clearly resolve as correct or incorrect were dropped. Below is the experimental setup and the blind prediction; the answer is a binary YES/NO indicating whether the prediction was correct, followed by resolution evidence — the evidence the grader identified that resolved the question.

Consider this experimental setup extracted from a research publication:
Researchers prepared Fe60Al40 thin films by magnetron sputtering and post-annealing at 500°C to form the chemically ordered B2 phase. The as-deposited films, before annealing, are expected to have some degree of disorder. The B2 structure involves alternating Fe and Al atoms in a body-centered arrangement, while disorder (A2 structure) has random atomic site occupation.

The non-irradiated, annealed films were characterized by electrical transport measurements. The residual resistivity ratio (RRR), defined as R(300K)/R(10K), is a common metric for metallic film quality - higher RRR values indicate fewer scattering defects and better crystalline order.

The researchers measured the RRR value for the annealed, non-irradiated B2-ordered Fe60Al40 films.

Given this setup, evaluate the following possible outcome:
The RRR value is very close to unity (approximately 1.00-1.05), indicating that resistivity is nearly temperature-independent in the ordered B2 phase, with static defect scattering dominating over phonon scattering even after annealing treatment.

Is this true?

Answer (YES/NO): NO